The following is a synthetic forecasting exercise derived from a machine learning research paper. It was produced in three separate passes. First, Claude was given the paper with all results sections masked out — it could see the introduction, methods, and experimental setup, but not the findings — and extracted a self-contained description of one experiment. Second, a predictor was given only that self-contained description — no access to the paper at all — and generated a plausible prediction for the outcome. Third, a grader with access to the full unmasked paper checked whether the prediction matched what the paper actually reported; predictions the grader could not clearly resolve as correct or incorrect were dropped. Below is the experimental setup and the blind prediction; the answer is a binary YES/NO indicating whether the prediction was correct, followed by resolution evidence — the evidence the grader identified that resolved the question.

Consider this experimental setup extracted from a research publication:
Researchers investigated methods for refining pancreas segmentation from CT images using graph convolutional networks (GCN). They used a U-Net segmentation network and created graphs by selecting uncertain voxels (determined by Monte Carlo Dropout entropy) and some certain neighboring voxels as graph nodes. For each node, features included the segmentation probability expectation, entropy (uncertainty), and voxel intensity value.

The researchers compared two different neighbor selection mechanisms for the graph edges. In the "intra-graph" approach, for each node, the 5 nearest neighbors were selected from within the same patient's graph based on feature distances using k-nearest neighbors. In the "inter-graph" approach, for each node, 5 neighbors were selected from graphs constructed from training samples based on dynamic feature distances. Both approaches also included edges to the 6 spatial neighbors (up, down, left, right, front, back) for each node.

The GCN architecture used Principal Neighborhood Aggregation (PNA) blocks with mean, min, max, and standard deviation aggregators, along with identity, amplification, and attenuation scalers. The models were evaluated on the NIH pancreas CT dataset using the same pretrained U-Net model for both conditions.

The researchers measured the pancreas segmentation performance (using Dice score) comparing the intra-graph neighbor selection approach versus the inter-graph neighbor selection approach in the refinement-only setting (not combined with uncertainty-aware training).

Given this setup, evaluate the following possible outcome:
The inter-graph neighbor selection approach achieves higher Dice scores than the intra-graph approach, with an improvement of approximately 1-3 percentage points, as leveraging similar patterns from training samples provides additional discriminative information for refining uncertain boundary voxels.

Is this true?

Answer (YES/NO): NO